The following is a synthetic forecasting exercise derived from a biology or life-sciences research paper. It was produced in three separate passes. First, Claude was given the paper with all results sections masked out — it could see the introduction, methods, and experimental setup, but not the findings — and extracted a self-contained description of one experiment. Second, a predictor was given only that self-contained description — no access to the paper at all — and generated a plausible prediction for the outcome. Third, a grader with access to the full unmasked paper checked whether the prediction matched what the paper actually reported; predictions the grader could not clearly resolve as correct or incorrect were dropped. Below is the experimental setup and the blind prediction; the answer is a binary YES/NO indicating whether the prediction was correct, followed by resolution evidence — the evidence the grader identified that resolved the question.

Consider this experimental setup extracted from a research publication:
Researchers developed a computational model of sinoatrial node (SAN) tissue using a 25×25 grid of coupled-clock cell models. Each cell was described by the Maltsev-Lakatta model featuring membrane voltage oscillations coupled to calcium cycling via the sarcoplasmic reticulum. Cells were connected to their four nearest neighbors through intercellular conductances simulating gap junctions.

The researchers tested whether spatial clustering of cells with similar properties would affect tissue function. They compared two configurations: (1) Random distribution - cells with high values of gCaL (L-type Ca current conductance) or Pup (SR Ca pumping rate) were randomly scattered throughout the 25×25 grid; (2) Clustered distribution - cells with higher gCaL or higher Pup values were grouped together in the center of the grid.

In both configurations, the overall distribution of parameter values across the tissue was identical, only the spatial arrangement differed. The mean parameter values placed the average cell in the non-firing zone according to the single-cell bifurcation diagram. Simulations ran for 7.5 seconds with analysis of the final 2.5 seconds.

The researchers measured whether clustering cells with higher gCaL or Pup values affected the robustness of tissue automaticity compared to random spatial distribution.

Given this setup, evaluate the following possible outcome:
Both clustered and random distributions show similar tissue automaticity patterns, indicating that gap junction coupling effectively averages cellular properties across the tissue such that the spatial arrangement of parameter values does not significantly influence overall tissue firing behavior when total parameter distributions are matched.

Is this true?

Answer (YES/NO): NO